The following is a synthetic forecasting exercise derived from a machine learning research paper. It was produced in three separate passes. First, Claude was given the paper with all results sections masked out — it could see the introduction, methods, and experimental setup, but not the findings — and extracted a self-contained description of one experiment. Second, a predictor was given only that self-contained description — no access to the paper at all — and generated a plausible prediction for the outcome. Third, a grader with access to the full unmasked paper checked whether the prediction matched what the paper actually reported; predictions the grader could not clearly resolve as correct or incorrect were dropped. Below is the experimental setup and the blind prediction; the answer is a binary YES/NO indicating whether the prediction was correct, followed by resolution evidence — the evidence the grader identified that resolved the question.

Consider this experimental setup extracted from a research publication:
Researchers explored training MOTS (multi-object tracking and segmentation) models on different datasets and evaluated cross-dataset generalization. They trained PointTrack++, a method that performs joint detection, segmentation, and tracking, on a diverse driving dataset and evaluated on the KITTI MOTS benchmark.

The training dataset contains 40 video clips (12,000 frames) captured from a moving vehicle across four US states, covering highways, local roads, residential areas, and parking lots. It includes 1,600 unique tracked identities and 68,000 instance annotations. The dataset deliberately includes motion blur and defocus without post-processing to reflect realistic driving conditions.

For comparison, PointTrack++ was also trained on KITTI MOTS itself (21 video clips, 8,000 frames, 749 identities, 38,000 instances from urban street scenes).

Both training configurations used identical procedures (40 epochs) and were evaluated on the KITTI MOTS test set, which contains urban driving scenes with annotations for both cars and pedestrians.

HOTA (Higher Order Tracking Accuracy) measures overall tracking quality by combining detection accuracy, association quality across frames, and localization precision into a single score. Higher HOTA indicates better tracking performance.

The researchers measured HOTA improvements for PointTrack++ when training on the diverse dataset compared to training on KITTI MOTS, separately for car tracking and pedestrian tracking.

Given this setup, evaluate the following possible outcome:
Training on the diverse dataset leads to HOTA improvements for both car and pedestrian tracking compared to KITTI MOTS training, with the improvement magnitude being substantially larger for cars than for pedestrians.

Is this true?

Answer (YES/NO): NO